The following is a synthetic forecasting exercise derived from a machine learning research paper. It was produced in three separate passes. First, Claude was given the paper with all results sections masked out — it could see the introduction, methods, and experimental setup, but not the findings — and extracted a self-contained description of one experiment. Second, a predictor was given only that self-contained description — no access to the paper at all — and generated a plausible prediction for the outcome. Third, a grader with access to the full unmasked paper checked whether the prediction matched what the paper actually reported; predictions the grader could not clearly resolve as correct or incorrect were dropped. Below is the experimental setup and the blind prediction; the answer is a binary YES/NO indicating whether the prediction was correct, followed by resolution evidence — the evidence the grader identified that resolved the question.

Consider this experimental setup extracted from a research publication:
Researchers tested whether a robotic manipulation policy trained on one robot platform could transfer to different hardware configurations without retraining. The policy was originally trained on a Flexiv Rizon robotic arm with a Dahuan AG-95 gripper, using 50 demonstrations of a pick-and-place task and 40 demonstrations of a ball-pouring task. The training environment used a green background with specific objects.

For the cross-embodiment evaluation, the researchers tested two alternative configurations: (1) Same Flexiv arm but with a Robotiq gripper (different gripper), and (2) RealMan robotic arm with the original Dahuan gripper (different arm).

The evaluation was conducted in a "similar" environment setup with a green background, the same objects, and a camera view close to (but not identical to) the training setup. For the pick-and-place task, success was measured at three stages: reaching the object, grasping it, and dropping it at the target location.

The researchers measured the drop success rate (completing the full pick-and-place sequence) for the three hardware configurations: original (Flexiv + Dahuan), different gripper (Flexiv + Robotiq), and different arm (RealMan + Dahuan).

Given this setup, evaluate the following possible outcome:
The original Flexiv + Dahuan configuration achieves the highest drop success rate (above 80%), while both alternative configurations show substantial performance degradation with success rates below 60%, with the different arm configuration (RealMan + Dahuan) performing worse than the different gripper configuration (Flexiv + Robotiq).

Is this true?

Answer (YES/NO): NO